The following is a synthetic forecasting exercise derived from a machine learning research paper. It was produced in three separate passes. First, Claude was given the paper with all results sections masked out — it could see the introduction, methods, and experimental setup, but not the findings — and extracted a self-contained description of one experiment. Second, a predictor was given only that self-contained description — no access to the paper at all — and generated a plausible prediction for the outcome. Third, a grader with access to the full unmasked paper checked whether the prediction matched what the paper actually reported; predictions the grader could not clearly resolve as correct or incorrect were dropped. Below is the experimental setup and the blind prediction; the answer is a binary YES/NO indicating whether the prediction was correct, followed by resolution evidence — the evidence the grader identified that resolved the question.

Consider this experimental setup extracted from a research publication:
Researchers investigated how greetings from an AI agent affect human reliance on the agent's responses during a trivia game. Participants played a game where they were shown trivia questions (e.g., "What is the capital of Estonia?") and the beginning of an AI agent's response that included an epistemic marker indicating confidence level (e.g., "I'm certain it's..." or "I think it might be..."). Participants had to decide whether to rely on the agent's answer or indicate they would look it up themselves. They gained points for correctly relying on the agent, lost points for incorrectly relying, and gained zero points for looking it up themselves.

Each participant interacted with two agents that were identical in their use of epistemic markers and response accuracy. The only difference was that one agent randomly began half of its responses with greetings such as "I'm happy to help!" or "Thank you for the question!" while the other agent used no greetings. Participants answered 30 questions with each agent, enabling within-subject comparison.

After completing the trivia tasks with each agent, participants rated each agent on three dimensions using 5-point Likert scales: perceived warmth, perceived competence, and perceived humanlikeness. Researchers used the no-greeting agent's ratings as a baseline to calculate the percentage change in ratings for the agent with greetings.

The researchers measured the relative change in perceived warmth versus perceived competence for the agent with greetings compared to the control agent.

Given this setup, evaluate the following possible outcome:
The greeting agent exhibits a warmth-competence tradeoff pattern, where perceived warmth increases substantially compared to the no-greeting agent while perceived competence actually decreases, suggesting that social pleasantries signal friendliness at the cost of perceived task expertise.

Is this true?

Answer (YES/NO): NO